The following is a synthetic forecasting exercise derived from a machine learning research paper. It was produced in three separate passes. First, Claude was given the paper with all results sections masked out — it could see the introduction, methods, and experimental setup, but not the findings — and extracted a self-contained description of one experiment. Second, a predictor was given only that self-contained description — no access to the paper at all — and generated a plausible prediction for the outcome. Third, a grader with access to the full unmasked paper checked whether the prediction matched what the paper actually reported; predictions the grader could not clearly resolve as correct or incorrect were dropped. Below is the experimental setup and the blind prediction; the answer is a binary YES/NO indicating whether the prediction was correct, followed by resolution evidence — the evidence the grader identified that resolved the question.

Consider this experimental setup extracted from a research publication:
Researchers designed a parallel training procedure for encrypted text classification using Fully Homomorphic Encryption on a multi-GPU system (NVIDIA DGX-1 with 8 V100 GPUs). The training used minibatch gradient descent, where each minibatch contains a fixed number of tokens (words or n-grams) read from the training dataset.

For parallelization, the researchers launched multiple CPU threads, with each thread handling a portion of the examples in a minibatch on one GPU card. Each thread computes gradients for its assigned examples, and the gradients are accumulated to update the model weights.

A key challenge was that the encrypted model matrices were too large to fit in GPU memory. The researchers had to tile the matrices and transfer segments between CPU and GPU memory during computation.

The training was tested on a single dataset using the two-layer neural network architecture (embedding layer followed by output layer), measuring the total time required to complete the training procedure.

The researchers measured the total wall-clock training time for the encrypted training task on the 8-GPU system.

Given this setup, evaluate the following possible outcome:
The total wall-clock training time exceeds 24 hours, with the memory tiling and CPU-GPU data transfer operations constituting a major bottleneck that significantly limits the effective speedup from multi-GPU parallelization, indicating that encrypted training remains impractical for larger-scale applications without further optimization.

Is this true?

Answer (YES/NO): YES